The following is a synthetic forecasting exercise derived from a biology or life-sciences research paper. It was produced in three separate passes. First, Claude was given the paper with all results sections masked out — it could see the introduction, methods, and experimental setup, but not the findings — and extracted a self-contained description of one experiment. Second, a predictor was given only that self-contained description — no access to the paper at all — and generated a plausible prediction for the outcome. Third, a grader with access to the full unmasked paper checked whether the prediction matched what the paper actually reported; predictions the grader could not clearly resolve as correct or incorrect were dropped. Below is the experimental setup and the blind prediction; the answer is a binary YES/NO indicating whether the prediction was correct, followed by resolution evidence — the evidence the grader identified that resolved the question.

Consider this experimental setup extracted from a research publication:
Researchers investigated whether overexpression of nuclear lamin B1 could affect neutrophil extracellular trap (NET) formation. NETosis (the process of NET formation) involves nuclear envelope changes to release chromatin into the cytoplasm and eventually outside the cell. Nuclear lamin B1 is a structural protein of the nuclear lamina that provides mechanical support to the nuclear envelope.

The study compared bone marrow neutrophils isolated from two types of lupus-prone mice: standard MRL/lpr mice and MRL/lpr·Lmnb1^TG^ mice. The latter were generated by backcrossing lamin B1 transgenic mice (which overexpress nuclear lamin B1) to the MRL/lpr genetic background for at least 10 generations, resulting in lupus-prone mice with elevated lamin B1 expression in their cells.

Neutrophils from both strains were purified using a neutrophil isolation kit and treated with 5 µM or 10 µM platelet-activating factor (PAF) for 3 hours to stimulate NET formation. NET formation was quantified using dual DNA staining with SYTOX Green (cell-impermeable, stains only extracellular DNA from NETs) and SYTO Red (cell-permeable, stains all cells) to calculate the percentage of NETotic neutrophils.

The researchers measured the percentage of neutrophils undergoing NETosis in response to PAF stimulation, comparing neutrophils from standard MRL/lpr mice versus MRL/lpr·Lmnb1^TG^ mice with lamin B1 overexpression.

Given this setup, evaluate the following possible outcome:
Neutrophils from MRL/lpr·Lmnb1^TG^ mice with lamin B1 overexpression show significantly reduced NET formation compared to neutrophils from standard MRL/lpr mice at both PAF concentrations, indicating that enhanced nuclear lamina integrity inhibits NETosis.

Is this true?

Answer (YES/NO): YES